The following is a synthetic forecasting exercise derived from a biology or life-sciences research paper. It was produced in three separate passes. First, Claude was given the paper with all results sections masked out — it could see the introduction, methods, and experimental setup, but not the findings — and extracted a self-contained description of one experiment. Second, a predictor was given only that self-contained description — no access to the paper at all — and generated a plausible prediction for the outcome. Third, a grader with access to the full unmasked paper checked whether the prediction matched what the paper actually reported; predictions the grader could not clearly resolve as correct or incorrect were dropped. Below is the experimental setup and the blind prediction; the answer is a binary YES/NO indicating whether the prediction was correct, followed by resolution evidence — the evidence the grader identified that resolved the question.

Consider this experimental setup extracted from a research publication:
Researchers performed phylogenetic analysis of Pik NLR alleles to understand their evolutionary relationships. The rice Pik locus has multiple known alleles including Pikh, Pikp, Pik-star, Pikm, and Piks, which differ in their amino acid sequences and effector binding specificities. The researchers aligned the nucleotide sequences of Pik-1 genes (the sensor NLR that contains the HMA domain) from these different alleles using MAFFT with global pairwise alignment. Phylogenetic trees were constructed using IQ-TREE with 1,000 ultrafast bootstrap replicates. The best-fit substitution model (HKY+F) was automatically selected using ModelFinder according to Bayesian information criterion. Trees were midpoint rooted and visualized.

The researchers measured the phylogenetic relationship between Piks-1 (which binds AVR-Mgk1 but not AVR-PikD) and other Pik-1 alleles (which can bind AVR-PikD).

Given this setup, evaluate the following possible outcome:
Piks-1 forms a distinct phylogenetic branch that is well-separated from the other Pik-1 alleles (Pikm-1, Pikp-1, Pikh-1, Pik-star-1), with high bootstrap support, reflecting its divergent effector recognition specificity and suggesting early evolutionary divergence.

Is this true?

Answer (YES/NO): NO